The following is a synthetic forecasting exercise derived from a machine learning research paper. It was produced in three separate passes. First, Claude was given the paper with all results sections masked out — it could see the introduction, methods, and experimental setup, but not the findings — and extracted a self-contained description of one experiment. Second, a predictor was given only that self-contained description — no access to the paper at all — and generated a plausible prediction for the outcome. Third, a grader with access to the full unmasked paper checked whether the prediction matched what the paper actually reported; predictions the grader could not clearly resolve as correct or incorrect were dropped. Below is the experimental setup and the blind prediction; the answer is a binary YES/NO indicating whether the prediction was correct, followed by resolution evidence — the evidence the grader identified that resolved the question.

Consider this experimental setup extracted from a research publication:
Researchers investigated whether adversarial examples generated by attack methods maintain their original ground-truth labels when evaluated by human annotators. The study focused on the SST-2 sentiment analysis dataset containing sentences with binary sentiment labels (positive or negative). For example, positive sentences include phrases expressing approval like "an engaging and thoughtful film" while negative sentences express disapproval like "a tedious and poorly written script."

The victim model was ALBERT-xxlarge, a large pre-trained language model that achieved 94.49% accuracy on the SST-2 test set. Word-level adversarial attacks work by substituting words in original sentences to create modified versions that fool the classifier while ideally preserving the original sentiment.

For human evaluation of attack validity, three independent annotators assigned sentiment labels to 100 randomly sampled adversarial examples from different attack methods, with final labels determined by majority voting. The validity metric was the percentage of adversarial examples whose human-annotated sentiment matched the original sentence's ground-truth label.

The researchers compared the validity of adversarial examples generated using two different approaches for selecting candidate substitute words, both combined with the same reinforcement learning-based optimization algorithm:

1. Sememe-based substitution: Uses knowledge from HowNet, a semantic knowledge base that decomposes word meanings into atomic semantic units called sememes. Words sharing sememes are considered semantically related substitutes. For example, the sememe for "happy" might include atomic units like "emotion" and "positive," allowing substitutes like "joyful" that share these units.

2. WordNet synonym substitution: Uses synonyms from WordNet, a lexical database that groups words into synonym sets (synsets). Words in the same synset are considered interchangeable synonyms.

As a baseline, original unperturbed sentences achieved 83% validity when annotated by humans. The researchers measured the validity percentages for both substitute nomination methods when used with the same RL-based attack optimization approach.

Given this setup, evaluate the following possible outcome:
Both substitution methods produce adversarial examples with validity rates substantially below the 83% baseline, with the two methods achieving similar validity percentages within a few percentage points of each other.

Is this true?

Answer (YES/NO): NO